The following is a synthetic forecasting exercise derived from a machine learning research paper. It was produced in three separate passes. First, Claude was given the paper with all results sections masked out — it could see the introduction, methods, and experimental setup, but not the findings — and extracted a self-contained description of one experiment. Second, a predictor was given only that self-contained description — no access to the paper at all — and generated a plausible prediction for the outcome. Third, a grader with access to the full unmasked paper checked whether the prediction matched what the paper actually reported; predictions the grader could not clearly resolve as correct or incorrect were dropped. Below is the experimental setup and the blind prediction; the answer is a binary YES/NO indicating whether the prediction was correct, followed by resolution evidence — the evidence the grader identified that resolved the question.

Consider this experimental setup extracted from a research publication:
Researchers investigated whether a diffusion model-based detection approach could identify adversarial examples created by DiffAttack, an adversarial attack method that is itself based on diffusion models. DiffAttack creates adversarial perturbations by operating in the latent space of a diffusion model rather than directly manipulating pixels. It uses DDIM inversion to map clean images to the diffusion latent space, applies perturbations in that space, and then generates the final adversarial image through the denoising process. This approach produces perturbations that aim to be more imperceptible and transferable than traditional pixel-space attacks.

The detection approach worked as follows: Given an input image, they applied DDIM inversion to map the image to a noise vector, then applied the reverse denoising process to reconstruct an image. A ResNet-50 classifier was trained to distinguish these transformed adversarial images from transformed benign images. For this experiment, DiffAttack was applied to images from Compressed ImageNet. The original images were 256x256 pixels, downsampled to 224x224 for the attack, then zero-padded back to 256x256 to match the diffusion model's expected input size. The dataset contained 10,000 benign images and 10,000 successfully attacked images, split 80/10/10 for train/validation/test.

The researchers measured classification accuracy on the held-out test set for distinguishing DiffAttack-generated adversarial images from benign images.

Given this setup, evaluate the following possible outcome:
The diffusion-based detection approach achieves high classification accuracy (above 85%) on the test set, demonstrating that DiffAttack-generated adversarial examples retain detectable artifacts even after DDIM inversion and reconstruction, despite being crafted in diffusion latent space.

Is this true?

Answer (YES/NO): YES